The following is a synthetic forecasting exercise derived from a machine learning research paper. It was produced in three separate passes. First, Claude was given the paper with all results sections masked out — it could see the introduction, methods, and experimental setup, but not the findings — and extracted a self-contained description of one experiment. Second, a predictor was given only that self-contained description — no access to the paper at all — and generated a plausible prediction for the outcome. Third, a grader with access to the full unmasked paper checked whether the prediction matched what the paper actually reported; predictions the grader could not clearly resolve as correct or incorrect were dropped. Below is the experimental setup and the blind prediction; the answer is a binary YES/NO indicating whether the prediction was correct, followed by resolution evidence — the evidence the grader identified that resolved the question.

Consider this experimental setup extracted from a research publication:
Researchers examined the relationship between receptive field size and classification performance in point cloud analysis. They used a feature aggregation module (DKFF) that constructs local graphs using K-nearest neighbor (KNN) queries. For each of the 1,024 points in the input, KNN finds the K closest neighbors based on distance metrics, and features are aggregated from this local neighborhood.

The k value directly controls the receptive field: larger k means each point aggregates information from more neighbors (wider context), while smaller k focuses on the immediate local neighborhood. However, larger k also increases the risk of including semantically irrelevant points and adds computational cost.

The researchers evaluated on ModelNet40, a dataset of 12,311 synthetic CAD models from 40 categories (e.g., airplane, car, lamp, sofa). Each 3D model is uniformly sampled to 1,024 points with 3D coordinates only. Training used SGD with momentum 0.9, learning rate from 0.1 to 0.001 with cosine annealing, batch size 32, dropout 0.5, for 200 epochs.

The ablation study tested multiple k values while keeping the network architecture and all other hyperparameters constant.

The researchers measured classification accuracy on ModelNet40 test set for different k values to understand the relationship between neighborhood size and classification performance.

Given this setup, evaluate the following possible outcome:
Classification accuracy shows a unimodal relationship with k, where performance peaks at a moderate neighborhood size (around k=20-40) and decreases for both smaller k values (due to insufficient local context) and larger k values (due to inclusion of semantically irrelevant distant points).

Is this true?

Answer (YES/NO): NO